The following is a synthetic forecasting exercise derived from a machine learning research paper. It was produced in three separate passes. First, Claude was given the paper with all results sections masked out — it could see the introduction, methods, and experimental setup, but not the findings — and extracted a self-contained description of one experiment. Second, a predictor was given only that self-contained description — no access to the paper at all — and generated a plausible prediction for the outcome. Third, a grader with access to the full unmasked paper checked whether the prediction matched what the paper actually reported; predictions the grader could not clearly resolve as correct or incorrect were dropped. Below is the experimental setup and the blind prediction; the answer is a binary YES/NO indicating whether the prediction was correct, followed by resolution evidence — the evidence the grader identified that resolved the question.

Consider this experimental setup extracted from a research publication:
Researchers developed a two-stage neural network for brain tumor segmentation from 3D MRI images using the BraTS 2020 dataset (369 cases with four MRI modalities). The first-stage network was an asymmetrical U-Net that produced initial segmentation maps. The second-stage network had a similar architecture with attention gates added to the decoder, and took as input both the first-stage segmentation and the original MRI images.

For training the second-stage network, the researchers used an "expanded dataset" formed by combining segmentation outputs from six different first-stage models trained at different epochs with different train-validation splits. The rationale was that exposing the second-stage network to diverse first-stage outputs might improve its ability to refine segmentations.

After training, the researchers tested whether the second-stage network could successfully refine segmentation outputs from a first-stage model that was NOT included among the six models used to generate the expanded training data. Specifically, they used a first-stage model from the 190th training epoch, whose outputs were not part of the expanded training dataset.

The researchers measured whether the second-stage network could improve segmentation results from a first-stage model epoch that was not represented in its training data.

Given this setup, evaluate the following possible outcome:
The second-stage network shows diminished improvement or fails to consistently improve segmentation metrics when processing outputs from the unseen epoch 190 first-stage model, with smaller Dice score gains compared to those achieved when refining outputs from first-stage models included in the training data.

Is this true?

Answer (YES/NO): NO